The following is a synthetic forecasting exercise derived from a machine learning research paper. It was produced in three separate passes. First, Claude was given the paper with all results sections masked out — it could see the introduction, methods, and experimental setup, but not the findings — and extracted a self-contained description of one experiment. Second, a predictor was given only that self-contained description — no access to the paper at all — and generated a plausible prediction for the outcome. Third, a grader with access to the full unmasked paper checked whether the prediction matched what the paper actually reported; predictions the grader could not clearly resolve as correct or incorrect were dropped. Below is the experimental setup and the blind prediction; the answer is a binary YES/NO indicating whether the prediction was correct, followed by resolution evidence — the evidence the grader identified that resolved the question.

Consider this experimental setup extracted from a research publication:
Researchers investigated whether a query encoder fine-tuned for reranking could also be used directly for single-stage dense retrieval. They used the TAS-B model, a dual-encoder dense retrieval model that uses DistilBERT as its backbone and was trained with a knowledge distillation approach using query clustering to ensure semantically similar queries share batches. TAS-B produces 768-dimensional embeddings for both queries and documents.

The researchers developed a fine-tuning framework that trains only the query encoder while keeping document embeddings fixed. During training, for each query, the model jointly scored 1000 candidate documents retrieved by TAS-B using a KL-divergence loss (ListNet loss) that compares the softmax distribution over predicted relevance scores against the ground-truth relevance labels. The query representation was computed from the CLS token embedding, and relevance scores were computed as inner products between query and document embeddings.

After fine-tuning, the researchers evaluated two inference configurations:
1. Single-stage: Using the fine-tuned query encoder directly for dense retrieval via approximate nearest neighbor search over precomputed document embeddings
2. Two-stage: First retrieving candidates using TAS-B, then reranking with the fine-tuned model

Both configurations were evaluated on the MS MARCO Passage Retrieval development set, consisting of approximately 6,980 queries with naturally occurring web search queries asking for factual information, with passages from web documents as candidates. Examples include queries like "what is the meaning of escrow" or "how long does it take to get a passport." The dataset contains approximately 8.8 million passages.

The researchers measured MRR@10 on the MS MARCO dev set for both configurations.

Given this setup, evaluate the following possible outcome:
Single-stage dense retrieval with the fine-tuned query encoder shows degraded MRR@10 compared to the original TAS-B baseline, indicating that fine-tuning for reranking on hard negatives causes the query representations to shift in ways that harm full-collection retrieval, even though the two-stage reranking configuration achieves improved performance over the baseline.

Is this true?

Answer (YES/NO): NO